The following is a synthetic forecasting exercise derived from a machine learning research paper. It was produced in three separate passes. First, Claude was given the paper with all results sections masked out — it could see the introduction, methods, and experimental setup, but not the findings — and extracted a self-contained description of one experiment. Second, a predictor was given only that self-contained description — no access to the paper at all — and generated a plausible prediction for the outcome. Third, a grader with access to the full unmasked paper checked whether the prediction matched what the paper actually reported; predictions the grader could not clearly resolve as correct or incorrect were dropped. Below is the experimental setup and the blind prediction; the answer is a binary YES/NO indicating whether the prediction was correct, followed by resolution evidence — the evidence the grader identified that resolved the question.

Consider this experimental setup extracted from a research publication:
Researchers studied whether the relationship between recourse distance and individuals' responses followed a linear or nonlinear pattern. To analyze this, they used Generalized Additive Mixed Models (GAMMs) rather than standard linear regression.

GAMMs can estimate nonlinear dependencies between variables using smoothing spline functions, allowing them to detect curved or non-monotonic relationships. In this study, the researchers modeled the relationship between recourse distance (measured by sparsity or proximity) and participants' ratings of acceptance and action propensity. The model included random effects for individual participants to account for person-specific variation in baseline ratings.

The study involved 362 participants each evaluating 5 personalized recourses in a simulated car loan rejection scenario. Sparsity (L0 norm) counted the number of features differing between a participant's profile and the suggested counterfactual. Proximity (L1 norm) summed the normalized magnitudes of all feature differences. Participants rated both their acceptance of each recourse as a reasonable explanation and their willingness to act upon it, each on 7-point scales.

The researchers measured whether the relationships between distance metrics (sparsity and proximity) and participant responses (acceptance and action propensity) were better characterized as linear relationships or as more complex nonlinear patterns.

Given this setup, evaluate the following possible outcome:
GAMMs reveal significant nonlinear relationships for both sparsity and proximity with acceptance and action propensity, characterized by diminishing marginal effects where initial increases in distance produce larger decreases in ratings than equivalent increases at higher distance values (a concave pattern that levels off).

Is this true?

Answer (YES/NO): NO